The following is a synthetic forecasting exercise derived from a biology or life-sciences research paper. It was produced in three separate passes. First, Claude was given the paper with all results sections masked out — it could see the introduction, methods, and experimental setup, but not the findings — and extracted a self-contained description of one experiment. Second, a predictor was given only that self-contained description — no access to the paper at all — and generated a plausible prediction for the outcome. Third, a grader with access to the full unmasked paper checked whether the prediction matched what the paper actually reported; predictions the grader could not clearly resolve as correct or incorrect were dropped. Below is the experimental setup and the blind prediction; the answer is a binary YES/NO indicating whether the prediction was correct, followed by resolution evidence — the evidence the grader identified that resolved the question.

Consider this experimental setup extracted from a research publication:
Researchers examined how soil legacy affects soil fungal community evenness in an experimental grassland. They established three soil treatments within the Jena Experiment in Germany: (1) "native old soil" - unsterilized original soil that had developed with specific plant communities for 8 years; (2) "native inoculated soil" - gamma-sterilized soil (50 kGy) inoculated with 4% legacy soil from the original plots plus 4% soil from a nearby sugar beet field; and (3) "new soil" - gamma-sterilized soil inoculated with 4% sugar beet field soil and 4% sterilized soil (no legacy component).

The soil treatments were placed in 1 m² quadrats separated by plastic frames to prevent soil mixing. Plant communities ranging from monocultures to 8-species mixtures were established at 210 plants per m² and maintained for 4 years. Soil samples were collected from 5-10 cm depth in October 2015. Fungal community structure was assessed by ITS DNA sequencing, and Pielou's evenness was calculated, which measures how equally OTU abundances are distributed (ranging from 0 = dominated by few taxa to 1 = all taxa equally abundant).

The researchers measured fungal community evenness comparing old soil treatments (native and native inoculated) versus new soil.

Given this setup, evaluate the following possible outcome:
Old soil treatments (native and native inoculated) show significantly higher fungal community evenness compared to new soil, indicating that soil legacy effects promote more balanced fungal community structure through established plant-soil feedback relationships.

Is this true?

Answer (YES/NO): NO